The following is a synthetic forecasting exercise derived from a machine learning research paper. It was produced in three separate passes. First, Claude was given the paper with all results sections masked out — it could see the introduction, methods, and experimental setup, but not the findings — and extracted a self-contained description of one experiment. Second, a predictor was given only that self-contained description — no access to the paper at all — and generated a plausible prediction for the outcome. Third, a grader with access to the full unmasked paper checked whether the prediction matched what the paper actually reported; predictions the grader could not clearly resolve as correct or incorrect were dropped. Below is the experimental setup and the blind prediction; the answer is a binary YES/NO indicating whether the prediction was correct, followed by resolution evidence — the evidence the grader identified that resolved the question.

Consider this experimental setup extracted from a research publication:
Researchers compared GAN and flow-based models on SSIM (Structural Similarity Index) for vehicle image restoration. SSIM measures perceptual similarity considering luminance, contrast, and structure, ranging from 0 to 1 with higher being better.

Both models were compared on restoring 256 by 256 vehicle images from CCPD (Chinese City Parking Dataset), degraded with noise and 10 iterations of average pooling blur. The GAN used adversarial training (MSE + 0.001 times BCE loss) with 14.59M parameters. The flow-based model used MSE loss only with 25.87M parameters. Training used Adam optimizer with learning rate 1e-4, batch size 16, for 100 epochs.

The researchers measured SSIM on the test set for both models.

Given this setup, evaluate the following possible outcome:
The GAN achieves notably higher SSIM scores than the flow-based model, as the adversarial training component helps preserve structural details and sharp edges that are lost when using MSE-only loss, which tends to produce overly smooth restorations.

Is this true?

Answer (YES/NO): NO